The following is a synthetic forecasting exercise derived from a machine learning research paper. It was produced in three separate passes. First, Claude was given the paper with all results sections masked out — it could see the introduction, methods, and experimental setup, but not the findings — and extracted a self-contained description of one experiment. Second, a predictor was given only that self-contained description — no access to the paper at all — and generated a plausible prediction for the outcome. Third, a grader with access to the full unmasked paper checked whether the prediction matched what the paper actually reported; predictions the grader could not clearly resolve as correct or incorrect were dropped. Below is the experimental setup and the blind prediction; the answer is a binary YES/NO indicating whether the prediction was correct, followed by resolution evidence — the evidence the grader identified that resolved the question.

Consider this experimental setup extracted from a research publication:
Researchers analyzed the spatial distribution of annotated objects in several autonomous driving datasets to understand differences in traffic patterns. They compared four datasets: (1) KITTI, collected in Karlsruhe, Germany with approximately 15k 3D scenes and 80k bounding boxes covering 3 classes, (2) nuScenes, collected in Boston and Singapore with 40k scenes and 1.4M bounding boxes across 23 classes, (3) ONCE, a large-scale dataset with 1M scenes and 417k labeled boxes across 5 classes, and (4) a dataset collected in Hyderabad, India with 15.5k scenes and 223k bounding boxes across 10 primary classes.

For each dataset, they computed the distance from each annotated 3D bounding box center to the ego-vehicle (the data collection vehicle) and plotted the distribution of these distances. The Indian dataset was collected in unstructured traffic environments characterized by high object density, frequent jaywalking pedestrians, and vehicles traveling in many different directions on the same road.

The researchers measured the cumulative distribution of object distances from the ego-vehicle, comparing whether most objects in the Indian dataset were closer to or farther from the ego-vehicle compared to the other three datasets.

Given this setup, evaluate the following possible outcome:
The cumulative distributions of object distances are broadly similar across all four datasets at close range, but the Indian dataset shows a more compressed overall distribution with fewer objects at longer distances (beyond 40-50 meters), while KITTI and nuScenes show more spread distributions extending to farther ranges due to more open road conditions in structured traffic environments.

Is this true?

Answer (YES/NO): NO